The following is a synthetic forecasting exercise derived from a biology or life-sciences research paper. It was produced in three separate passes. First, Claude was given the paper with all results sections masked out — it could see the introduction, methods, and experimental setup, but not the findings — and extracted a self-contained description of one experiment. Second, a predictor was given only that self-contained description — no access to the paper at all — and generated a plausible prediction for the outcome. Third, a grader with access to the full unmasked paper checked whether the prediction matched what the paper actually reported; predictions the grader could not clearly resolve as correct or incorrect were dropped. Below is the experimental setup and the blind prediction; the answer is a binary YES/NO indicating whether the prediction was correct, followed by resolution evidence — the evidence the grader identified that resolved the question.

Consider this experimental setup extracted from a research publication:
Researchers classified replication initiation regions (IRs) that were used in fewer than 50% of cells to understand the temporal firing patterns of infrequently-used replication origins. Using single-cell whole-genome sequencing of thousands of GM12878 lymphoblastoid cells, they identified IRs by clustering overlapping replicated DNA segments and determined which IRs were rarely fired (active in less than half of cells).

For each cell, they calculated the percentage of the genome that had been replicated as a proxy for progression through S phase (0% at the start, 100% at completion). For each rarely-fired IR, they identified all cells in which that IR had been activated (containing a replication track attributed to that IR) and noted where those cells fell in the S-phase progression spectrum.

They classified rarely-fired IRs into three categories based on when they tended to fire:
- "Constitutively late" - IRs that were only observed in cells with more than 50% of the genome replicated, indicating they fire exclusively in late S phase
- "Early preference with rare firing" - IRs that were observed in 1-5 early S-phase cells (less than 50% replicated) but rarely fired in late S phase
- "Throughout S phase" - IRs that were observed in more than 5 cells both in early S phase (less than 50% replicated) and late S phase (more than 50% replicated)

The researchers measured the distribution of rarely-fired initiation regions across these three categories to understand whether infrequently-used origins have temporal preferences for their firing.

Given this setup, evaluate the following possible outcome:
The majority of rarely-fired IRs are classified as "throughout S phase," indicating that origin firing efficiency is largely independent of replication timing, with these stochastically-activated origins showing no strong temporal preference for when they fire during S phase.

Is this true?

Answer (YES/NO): NO